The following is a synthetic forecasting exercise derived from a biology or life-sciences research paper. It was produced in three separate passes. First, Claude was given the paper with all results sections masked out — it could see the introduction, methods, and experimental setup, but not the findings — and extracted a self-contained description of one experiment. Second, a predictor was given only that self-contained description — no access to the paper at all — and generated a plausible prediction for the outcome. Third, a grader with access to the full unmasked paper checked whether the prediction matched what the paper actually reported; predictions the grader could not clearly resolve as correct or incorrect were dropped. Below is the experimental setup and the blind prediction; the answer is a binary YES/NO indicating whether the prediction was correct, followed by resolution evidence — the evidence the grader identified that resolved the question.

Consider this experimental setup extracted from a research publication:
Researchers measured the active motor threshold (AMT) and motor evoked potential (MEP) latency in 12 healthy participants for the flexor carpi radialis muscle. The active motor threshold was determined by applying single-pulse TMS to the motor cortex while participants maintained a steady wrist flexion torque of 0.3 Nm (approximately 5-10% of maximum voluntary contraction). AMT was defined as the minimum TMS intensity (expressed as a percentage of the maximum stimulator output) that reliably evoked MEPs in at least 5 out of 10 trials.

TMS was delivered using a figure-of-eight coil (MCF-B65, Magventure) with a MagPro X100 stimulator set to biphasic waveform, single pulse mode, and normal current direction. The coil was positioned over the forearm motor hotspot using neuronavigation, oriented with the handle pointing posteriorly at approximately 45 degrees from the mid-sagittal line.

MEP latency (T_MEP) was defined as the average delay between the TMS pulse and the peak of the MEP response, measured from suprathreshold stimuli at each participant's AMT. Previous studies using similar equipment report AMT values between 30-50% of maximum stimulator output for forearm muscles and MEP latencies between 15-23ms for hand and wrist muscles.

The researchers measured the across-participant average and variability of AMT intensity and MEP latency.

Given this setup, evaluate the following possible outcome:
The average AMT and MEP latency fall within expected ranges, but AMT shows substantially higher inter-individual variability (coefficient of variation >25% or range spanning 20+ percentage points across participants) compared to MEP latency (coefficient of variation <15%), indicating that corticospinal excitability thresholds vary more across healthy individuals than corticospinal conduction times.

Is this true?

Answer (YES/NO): NO